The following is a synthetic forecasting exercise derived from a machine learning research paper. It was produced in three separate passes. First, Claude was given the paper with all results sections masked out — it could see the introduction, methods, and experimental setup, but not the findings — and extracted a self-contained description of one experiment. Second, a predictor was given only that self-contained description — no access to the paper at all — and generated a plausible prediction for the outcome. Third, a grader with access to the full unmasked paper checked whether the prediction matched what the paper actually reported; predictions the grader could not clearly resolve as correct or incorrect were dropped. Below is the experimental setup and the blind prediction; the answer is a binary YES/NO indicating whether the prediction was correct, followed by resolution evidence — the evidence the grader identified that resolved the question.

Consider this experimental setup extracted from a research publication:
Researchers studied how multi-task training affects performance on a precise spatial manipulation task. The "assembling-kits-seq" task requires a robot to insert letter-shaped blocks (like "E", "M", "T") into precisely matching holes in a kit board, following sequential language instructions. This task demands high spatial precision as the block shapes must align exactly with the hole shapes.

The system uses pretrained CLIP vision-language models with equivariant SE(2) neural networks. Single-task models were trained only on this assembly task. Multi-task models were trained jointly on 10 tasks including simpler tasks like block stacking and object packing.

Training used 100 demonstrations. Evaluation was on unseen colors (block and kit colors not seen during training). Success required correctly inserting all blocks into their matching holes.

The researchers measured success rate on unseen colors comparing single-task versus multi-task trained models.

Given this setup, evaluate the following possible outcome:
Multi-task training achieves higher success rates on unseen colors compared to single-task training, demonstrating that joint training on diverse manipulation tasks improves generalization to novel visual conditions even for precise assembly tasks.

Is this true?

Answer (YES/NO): NO